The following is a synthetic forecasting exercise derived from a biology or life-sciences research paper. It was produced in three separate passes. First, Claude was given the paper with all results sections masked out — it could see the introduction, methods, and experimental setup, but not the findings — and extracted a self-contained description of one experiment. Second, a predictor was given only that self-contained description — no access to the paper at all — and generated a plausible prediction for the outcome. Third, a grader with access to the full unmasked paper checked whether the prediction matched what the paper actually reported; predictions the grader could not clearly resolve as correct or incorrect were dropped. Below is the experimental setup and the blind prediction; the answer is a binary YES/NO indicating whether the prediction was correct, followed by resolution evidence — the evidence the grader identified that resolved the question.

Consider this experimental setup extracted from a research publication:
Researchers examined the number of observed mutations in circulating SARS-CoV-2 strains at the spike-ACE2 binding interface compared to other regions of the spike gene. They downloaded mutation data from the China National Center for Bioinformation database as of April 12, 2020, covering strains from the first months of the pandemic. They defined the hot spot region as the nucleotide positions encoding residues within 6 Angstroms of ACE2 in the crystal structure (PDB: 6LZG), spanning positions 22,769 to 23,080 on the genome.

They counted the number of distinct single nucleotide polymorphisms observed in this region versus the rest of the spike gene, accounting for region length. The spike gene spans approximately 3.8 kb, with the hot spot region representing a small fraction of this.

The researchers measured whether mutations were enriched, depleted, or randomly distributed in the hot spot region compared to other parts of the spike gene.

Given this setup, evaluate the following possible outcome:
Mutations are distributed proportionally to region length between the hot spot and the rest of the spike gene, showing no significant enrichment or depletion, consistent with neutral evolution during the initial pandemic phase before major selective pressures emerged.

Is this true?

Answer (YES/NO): NO